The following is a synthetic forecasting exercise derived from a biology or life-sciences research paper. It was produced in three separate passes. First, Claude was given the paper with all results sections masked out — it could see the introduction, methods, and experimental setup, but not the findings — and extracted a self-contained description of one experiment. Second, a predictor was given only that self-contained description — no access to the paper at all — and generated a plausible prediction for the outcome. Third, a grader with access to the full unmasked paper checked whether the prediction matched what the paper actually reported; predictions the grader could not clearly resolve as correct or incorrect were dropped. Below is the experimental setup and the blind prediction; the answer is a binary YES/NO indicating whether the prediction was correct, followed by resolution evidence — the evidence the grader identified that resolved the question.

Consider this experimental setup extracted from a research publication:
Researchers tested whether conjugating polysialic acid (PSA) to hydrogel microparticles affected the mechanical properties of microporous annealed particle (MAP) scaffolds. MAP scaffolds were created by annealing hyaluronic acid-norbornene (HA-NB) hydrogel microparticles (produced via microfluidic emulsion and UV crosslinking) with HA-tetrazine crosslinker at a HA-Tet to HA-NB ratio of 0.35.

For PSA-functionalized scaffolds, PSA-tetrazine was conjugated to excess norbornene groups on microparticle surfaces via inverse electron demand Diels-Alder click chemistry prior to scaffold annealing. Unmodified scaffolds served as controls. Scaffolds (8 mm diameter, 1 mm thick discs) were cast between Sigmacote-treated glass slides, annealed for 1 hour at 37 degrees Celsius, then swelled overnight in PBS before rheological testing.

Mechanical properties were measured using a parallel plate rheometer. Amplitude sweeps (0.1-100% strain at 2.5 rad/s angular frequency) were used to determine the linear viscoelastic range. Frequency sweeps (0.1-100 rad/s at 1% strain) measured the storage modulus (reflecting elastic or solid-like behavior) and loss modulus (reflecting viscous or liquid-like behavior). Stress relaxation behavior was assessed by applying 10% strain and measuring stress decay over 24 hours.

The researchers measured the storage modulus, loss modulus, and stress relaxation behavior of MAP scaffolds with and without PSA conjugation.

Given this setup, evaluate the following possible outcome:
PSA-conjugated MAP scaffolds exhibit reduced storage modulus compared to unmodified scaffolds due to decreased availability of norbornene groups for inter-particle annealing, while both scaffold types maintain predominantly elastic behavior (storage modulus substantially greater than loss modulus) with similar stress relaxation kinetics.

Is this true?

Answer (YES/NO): NO